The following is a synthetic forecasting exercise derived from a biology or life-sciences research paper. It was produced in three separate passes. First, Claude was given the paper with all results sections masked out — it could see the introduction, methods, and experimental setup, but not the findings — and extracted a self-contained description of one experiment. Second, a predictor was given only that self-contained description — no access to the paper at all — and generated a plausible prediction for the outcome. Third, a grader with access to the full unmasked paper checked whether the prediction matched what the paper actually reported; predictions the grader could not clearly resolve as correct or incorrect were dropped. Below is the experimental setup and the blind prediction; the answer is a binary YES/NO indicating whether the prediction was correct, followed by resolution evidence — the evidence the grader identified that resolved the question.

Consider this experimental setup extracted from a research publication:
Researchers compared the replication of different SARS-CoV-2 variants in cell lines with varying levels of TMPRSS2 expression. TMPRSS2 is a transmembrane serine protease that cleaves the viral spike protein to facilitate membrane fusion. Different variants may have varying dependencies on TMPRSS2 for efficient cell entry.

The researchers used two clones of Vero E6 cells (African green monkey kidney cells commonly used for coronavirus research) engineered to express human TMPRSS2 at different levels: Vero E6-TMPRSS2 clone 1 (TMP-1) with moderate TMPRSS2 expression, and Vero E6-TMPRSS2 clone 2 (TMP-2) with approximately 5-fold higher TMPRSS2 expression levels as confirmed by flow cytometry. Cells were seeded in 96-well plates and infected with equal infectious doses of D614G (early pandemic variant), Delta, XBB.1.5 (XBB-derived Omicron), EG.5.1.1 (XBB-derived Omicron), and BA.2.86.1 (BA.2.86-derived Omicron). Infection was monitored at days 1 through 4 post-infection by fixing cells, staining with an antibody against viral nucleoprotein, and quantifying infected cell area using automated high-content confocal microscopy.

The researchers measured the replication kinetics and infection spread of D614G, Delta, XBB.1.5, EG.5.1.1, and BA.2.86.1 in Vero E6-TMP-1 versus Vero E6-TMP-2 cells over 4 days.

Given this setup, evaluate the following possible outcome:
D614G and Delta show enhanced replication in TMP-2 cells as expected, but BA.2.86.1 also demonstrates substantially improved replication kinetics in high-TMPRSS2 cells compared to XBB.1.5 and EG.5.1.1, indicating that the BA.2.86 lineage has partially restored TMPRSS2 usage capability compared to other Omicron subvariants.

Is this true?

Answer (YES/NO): NO